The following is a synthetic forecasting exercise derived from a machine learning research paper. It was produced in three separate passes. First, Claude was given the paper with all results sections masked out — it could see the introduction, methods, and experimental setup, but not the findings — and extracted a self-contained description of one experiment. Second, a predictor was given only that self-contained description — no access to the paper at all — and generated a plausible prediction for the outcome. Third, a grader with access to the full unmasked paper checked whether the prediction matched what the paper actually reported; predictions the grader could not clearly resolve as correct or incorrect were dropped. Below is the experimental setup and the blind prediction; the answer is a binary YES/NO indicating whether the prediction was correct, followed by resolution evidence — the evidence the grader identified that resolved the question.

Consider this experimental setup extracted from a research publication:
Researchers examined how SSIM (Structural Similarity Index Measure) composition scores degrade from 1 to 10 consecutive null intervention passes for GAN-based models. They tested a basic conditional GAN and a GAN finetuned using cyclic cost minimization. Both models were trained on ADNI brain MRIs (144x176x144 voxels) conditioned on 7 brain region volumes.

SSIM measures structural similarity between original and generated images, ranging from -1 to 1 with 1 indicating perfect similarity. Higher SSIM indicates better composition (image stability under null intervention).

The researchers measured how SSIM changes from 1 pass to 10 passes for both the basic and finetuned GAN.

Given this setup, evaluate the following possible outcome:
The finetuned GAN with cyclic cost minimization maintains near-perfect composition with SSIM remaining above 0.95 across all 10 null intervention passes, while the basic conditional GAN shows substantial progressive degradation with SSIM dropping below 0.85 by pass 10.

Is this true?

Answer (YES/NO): NO